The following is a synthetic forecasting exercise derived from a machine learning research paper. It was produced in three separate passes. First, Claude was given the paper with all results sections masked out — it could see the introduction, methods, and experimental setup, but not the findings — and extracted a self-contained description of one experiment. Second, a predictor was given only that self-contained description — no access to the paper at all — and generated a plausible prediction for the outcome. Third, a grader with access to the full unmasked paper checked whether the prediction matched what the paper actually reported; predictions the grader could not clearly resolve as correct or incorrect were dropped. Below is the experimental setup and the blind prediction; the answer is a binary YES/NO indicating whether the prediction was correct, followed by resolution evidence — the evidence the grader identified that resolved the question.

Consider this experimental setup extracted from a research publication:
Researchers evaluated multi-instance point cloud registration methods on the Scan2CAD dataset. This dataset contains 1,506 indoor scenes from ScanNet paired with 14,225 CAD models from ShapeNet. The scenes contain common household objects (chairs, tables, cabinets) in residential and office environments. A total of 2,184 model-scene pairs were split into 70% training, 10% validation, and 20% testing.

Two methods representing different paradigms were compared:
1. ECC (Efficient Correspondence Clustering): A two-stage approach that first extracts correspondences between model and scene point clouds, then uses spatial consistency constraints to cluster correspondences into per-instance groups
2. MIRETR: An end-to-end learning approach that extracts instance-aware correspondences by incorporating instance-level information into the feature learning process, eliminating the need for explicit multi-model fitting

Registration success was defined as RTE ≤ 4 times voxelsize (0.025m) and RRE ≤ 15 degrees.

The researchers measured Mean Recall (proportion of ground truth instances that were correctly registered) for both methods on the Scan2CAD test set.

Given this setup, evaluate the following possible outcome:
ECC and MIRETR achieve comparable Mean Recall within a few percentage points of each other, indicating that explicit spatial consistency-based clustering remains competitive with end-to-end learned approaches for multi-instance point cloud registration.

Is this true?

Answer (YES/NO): YES